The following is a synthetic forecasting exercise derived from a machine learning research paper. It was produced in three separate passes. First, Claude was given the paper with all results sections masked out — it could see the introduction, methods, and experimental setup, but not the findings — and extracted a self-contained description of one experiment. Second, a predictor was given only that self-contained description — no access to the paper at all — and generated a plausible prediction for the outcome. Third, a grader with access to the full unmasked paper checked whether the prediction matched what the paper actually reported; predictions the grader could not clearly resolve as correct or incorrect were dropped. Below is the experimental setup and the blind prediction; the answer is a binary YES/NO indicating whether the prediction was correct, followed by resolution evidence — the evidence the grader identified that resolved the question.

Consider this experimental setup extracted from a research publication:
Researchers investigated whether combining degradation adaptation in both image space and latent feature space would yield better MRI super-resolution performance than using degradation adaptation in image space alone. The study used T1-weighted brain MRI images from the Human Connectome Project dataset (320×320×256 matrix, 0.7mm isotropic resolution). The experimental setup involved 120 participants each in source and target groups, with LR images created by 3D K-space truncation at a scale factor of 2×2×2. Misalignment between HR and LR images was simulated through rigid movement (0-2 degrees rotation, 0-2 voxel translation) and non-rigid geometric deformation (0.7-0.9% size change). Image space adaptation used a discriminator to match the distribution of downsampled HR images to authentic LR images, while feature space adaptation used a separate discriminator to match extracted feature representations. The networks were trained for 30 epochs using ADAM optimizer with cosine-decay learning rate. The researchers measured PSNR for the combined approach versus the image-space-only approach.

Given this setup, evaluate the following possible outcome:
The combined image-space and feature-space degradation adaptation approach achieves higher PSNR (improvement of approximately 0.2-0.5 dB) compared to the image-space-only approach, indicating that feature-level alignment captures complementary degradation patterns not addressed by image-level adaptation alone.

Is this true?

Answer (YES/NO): NO